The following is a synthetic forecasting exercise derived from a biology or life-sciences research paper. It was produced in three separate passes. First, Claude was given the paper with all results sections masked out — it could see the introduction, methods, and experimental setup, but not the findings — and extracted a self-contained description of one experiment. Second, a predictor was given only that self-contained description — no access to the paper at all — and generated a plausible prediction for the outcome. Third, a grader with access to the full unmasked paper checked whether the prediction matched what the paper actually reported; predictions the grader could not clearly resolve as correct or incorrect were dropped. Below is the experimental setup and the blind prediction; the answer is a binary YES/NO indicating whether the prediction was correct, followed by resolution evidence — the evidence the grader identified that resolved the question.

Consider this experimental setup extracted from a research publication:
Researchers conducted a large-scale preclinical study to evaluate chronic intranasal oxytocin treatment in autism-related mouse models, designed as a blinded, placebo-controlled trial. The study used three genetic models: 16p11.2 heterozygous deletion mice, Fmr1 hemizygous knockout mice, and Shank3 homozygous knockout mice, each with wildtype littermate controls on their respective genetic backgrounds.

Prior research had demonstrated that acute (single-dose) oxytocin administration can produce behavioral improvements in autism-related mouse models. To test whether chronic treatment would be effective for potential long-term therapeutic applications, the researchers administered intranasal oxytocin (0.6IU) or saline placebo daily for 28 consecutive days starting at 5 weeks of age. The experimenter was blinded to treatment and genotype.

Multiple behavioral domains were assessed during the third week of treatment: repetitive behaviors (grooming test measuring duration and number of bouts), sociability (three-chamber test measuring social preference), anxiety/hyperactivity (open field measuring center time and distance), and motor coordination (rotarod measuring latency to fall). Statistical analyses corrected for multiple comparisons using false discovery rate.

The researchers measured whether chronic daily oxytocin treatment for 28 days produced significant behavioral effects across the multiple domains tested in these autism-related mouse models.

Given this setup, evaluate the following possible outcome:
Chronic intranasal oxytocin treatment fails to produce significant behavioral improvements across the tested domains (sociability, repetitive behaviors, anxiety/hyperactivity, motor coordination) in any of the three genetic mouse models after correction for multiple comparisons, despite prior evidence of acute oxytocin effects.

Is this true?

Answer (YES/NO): NO